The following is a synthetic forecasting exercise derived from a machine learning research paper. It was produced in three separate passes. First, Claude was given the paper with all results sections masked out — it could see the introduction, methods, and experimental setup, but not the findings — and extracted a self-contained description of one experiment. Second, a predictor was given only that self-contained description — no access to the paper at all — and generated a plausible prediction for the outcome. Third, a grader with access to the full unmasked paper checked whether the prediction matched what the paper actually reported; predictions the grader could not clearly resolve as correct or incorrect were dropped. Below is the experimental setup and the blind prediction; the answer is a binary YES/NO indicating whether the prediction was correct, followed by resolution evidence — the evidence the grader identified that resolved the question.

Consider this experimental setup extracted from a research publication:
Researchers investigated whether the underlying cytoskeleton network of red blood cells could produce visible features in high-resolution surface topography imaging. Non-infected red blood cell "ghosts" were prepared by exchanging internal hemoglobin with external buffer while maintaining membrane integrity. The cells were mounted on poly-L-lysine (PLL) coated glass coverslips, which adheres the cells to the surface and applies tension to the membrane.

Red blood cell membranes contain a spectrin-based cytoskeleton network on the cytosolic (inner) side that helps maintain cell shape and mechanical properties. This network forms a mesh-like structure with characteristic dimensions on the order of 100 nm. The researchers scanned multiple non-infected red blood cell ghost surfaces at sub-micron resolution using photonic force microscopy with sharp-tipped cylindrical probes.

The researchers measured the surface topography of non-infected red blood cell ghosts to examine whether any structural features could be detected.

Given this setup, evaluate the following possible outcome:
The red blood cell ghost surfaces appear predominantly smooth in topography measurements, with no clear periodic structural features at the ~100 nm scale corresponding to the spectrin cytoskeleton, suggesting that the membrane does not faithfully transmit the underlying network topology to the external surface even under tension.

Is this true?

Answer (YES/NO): YES